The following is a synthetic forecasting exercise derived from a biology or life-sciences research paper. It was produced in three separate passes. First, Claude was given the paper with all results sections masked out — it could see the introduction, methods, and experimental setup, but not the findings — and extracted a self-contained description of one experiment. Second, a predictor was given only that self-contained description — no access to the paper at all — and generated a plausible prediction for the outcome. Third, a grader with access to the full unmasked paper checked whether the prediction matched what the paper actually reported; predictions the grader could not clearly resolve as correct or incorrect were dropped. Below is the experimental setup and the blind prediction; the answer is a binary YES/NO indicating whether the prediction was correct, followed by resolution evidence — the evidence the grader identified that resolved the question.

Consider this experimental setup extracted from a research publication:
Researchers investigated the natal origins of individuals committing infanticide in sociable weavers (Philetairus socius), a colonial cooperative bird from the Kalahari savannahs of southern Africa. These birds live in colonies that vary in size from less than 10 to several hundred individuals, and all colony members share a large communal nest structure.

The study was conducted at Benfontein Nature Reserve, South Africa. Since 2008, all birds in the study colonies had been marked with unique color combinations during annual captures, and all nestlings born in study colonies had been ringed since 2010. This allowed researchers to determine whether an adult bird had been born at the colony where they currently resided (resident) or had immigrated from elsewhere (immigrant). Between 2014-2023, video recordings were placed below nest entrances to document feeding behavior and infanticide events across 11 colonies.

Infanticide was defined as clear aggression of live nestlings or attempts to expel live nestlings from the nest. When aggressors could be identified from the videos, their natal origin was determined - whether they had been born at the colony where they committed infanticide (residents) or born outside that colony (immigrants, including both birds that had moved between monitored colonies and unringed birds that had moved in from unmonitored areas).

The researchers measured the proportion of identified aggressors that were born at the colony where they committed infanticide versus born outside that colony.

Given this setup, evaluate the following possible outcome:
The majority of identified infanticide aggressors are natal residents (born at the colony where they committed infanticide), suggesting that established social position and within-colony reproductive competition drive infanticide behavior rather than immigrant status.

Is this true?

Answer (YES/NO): NO